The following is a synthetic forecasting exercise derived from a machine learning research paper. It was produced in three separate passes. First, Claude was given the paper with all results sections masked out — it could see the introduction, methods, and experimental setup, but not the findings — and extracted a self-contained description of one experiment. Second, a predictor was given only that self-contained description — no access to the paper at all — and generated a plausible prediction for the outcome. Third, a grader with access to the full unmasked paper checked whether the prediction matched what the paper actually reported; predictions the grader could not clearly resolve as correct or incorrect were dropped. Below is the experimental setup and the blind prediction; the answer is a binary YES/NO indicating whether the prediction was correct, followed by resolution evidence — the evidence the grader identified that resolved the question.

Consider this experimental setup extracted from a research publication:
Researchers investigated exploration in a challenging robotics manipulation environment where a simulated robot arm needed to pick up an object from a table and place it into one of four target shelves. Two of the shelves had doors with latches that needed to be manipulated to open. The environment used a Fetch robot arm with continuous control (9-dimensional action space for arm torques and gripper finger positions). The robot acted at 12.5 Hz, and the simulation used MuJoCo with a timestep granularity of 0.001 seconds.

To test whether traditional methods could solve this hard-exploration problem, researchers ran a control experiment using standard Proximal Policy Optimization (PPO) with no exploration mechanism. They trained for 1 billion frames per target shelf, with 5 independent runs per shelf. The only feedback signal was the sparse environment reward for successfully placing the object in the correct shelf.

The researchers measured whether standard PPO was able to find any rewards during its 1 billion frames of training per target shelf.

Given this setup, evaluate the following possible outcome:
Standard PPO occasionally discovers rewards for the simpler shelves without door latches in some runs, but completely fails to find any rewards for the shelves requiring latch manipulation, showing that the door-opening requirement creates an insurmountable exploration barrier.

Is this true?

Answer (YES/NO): NO